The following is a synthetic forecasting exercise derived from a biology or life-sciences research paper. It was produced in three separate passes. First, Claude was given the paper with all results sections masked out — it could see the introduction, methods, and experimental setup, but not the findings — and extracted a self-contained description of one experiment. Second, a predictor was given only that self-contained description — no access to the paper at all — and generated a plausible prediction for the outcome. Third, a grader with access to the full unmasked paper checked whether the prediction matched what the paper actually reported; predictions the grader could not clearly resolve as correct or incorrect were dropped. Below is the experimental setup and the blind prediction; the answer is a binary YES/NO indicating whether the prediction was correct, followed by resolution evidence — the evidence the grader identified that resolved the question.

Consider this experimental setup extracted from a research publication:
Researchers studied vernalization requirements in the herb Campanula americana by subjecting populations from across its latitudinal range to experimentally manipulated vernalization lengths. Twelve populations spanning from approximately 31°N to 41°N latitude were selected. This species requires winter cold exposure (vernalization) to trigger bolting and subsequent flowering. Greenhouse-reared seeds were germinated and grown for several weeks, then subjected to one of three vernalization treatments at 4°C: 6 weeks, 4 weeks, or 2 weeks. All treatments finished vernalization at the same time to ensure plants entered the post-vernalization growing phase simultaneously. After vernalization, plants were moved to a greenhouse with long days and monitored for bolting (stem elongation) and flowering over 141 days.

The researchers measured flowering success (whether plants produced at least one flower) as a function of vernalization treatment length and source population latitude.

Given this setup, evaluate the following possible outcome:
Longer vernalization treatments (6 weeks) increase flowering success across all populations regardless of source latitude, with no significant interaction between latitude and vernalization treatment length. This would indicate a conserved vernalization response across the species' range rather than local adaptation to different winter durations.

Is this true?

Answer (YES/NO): NO